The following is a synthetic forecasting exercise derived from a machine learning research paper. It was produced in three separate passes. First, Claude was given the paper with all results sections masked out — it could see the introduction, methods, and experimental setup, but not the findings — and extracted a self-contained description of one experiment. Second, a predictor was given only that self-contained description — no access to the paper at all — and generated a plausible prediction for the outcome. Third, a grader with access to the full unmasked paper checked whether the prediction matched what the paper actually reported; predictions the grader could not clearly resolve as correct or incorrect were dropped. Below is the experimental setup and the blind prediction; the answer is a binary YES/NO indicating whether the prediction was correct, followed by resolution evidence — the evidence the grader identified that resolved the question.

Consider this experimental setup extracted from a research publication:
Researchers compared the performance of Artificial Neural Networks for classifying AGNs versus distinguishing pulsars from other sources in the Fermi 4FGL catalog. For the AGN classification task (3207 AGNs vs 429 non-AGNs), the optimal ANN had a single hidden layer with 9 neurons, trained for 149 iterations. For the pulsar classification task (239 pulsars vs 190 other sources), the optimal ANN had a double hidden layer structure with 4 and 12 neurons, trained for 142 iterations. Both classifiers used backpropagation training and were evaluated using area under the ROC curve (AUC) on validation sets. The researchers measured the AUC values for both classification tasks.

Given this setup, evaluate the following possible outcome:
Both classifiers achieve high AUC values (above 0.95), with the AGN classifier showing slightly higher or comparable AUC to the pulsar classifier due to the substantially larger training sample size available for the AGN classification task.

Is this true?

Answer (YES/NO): NO